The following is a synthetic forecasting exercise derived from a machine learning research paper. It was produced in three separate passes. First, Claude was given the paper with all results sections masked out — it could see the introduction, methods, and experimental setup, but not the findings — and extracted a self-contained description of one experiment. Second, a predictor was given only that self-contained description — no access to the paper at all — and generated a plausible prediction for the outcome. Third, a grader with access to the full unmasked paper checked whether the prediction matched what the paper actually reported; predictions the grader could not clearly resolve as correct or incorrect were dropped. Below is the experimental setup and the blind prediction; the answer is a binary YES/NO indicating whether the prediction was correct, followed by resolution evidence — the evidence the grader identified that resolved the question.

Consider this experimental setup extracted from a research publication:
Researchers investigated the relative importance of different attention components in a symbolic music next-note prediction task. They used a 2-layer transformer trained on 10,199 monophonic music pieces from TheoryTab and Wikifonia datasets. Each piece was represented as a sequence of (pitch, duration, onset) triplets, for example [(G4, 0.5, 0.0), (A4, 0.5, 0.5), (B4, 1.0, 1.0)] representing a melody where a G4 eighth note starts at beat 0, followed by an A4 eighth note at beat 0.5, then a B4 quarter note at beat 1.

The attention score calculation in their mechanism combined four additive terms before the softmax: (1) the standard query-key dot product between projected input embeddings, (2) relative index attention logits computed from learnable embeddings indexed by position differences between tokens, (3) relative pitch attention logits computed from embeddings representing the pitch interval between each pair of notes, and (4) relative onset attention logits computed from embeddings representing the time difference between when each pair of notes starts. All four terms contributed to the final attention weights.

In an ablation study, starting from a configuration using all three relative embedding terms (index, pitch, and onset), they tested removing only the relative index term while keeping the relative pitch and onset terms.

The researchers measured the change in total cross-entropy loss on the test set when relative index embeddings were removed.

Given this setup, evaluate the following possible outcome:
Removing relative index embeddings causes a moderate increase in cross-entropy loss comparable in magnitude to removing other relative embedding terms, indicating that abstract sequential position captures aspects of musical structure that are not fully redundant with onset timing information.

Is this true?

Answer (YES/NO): NO